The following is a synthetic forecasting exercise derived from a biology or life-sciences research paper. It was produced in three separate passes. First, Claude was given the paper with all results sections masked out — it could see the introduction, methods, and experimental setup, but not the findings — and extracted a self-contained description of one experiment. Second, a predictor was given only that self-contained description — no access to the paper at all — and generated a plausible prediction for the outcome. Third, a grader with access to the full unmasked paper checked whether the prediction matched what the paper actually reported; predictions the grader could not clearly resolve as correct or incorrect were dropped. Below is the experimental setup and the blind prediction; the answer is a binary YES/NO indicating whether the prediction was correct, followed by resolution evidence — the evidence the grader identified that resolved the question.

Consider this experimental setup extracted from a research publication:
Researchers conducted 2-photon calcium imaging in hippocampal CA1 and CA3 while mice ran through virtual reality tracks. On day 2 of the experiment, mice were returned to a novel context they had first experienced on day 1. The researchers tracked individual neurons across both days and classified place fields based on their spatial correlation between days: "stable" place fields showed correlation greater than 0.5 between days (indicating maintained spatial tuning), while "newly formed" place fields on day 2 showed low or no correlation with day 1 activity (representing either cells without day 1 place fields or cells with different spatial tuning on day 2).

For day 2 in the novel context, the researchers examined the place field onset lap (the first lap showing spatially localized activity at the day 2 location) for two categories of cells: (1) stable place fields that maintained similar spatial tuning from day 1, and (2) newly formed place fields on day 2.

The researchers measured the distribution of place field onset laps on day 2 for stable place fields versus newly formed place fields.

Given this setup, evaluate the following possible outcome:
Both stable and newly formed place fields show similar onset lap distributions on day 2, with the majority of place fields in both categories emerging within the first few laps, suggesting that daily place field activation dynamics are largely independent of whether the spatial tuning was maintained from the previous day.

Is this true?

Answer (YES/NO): NO